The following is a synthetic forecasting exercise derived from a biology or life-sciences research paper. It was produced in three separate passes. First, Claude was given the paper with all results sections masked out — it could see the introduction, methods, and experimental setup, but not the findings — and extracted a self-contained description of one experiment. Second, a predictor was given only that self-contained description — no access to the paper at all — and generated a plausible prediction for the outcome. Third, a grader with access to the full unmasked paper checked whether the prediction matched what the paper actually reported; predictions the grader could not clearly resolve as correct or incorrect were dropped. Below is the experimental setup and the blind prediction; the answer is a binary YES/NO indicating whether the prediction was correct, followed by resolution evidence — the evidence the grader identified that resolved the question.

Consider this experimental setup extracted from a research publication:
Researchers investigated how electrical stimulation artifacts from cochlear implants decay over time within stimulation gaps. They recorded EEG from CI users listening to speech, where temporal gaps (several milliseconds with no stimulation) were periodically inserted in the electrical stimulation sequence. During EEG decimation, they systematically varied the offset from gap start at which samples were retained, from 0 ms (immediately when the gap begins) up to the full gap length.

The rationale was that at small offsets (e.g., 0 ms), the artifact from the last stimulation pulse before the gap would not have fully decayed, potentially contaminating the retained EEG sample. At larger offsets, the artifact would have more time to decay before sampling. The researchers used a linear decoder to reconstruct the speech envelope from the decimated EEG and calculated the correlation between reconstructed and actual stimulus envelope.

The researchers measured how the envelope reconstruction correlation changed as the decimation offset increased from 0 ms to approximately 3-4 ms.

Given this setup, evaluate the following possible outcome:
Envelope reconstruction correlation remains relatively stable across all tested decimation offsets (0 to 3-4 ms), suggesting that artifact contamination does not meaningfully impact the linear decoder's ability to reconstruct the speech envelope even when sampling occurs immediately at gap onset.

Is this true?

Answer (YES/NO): NO